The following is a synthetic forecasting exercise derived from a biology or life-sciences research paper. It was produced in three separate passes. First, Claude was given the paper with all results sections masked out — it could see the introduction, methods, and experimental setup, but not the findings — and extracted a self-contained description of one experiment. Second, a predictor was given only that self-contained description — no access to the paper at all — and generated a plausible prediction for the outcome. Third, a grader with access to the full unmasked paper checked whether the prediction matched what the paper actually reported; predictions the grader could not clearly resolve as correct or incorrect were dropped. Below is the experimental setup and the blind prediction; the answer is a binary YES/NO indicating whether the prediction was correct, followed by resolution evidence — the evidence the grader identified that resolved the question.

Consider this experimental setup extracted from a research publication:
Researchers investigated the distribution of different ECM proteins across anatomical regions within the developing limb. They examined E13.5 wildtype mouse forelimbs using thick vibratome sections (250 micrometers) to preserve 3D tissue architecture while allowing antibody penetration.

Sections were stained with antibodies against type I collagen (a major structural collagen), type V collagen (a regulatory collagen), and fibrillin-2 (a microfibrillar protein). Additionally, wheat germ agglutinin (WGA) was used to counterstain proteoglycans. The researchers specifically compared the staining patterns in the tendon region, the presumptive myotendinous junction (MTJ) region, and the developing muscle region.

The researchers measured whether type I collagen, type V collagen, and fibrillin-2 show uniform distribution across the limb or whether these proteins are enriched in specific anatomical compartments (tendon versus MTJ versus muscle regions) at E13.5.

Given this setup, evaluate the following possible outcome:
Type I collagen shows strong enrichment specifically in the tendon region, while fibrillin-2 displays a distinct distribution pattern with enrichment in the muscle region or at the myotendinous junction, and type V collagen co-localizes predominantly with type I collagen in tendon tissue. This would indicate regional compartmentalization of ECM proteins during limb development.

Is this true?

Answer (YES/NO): NO